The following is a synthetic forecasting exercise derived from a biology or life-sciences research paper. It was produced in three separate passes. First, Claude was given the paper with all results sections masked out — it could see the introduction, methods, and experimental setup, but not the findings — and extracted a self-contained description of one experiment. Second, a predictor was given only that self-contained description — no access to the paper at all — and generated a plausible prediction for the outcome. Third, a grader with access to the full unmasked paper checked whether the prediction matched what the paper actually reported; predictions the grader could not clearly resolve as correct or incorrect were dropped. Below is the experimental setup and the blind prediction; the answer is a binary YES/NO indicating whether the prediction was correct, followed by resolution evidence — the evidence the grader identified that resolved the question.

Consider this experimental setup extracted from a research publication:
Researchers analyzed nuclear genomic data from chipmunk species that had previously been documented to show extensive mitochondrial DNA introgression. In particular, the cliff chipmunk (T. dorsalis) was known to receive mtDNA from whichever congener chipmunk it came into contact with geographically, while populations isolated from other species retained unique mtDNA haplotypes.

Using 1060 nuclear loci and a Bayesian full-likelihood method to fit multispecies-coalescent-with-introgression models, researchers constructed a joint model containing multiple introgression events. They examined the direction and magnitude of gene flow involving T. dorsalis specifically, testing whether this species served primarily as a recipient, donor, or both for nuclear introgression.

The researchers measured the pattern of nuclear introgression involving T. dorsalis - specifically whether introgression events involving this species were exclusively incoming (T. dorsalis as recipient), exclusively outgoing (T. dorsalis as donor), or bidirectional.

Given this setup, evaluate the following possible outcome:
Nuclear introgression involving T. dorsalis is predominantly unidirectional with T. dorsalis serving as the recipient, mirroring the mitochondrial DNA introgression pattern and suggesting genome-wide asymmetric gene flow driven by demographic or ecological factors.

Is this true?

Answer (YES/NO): NO